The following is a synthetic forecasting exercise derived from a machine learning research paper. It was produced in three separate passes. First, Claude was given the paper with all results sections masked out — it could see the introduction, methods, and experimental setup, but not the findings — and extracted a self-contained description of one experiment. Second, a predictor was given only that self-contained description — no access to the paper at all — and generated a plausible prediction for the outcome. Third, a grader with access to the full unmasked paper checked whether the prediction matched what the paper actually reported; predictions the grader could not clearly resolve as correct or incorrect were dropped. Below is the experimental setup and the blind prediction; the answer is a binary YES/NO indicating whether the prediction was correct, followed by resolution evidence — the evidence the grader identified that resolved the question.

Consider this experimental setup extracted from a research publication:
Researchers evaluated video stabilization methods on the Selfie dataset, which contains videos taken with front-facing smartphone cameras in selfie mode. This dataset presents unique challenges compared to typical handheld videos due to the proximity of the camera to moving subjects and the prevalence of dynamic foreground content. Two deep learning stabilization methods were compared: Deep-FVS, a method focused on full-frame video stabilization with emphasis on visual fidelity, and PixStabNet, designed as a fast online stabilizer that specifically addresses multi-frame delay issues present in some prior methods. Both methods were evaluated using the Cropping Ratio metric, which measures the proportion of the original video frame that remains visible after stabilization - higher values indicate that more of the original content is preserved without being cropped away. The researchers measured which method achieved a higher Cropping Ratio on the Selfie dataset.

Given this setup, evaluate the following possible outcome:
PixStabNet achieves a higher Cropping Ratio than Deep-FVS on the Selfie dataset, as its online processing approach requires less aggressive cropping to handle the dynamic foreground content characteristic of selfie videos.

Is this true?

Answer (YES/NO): NO